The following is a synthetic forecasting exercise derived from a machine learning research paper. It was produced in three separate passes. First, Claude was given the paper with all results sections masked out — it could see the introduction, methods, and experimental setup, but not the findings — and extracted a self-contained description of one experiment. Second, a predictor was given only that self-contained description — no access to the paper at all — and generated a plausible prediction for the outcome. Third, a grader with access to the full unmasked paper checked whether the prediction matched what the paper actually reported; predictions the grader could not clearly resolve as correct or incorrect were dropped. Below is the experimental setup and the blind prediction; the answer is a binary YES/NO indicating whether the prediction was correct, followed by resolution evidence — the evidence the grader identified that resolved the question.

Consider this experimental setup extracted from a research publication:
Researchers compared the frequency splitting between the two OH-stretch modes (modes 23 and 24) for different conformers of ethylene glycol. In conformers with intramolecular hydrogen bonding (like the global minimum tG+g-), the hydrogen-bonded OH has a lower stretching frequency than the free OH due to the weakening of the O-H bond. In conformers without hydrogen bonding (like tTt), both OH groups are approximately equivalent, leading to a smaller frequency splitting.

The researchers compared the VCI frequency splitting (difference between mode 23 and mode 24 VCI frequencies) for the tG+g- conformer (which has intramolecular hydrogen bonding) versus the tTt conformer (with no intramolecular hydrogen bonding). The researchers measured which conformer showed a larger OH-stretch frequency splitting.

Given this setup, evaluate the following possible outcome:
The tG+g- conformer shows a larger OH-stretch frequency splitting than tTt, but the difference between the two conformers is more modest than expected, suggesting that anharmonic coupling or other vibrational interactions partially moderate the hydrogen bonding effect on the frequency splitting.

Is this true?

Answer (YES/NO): NO